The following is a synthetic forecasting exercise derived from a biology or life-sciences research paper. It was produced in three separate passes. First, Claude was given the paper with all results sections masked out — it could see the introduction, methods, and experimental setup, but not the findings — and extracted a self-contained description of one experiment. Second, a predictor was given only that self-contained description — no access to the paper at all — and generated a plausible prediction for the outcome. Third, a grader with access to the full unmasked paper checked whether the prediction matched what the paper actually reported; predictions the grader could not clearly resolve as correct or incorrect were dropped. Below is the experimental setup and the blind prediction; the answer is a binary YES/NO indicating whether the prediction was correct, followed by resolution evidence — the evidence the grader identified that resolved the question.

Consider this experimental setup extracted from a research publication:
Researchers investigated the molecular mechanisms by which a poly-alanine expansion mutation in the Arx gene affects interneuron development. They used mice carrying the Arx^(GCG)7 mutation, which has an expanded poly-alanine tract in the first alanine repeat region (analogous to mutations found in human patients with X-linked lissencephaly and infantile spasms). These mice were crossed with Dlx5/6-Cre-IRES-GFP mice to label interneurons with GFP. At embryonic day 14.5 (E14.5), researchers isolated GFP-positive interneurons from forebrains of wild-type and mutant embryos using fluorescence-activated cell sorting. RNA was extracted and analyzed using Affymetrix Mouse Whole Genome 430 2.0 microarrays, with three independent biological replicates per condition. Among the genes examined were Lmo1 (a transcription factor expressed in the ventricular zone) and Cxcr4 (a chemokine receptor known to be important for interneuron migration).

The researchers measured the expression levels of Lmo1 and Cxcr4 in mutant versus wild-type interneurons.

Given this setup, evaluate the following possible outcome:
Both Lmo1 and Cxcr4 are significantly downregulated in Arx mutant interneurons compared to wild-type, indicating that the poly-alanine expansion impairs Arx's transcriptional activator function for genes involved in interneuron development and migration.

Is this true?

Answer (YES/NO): NO